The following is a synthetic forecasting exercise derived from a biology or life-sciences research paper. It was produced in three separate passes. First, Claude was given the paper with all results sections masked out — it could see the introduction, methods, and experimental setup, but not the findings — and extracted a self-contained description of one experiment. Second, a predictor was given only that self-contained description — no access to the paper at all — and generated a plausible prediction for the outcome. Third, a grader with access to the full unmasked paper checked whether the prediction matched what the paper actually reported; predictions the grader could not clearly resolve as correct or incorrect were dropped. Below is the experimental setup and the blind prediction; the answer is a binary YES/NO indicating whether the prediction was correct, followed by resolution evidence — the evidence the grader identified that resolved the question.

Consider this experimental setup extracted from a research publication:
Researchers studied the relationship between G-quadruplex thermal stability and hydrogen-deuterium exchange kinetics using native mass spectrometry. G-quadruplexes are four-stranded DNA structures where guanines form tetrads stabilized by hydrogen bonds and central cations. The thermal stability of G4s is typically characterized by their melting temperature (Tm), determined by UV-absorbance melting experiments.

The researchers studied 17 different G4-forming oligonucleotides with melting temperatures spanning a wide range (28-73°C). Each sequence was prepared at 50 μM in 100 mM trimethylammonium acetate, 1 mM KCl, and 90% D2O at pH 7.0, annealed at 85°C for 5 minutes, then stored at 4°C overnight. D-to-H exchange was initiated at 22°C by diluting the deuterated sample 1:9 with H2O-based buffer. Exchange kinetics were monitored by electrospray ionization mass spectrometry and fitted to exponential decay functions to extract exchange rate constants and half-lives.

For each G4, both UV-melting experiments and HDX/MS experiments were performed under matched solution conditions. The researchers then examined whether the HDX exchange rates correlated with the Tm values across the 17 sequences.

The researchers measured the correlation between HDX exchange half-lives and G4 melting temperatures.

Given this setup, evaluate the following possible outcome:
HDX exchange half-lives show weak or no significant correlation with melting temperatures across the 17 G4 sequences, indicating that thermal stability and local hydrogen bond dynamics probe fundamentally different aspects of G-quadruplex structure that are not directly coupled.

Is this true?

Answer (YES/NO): NO